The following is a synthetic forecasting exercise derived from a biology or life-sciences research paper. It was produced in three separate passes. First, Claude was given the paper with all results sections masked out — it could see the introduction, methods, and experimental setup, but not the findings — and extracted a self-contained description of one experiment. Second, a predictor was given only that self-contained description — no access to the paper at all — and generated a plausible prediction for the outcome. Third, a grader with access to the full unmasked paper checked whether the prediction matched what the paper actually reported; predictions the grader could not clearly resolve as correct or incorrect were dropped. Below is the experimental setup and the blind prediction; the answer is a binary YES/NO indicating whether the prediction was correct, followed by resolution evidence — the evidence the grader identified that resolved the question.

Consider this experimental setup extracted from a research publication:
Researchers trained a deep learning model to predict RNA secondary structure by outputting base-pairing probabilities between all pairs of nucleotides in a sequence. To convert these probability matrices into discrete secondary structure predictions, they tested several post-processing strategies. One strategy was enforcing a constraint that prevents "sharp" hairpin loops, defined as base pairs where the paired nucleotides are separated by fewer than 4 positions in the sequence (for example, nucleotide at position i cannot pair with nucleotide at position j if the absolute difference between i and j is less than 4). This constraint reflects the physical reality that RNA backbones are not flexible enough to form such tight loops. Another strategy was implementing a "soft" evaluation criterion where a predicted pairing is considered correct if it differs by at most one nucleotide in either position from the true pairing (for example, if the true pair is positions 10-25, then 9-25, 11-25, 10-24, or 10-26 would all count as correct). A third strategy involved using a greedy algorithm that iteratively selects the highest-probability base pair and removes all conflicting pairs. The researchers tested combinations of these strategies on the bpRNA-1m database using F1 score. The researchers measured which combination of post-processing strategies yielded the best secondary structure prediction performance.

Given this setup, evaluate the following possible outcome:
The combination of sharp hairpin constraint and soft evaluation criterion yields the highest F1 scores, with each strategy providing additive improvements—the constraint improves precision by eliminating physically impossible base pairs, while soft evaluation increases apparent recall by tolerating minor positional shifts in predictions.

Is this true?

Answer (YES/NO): NO